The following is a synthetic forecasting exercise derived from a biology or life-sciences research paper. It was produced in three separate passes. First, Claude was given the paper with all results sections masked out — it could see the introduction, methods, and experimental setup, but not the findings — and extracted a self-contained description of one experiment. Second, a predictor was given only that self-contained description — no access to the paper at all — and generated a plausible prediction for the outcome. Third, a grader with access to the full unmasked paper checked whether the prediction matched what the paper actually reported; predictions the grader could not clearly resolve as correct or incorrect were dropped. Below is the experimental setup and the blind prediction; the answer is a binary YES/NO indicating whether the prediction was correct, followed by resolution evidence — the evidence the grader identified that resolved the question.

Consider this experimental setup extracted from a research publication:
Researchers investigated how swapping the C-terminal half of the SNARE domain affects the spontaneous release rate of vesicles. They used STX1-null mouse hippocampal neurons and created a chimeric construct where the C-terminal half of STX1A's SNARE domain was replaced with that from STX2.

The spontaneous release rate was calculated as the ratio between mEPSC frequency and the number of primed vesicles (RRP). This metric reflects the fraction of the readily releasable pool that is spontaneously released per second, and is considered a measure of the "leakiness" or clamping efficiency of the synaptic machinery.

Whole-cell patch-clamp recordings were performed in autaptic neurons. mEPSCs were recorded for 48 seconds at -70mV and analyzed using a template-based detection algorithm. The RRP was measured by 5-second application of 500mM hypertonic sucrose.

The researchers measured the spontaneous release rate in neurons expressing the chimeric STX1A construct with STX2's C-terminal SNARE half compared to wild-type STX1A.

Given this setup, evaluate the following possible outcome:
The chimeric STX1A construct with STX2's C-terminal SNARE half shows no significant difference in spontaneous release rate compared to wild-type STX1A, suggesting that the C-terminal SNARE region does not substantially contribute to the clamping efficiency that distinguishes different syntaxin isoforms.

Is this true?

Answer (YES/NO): NO